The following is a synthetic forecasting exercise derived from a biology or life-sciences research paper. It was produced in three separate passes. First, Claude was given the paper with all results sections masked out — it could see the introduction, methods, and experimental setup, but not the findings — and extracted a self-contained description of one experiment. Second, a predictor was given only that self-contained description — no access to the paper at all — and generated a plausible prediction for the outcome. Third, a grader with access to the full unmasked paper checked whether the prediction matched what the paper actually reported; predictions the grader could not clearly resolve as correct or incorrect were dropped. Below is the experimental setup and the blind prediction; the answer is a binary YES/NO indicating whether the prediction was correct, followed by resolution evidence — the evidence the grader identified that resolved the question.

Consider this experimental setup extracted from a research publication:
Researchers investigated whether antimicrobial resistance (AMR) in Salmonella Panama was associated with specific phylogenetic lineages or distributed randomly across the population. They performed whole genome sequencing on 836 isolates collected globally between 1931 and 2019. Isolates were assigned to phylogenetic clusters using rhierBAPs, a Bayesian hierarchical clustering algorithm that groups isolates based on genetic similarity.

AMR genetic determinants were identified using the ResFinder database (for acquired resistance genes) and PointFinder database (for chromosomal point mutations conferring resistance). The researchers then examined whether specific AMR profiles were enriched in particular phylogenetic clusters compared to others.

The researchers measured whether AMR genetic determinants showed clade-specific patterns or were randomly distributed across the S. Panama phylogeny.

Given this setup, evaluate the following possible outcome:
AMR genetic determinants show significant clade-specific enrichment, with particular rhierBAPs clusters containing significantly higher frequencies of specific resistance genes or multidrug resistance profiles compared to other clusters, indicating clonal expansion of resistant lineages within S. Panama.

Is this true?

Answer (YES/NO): YES